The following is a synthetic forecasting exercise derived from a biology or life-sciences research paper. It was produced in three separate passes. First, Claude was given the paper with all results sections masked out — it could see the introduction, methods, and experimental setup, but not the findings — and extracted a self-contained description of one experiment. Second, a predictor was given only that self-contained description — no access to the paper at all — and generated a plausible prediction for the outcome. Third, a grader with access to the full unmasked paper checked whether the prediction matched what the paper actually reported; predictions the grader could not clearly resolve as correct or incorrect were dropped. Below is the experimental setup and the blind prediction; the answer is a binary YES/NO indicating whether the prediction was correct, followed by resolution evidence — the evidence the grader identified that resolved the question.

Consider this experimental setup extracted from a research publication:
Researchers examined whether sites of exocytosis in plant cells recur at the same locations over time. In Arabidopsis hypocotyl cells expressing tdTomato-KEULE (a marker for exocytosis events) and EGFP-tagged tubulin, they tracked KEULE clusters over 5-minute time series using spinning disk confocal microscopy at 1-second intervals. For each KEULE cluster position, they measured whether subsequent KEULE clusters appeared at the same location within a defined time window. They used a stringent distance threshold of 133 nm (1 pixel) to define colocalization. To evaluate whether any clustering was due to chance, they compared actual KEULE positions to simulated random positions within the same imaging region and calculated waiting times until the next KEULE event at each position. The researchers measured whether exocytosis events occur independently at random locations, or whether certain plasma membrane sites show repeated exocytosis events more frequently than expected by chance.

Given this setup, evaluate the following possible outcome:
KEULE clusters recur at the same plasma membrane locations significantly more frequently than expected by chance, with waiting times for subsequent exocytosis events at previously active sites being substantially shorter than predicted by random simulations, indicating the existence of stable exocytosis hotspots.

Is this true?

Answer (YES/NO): YES